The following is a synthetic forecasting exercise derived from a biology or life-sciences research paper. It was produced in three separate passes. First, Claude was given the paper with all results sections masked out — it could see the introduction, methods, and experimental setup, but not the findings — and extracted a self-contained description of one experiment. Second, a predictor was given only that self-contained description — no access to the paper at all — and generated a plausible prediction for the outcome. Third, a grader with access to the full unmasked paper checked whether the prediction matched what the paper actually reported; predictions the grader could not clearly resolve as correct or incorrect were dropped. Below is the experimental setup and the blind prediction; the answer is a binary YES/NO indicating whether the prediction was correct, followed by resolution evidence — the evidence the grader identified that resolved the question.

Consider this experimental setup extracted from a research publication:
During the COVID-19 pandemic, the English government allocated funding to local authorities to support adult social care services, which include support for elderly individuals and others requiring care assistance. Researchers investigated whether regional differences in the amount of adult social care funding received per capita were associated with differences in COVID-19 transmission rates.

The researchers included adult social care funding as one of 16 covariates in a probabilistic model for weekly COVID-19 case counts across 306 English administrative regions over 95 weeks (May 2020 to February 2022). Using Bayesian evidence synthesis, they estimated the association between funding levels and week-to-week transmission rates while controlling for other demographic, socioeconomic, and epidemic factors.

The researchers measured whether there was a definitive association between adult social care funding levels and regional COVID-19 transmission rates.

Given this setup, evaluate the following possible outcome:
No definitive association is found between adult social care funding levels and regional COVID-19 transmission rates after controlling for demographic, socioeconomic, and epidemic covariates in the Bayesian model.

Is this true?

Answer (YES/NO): NO